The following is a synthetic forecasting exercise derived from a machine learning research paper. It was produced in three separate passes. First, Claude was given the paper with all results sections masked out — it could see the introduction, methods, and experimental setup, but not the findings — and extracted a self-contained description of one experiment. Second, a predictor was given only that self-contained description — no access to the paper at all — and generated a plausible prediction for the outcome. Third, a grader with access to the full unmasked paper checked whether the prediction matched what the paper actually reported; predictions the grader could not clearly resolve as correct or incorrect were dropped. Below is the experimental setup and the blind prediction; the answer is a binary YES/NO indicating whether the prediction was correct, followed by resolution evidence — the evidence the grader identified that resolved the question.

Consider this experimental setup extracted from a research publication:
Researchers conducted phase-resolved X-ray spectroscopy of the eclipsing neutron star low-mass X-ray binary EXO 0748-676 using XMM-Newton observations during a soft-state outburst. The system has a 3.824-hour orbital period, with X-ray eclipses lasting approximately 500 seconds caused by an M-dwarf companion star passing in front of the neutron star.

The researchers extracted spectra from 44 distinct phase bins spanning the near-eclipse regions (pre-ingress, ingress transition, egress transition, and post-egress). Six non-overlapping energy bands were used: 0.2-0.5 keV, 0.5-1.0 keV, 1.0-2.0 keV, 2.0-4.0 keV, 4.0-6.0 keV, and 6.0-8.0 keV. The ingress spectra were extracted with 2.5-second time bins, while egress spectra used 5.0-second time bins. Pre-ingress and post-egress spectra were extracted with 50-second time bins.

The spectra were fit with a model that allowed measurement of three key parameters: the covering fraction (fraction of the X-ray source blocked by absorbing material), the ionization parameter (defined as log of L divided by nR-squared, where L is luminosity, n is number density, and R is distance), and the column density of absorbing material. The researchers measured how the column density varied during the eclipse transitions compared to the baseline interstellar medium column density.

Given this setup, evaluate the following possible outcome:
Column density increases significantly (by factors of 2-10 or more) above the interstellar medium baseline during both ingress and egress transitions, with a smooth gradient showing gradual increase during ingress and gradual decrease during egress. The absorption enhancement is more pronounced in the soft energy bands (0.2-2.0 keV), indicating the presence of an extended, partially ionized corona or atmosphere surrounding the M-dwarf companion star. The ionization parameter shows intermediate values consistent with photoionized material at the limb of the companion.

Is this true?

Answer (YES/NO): NO